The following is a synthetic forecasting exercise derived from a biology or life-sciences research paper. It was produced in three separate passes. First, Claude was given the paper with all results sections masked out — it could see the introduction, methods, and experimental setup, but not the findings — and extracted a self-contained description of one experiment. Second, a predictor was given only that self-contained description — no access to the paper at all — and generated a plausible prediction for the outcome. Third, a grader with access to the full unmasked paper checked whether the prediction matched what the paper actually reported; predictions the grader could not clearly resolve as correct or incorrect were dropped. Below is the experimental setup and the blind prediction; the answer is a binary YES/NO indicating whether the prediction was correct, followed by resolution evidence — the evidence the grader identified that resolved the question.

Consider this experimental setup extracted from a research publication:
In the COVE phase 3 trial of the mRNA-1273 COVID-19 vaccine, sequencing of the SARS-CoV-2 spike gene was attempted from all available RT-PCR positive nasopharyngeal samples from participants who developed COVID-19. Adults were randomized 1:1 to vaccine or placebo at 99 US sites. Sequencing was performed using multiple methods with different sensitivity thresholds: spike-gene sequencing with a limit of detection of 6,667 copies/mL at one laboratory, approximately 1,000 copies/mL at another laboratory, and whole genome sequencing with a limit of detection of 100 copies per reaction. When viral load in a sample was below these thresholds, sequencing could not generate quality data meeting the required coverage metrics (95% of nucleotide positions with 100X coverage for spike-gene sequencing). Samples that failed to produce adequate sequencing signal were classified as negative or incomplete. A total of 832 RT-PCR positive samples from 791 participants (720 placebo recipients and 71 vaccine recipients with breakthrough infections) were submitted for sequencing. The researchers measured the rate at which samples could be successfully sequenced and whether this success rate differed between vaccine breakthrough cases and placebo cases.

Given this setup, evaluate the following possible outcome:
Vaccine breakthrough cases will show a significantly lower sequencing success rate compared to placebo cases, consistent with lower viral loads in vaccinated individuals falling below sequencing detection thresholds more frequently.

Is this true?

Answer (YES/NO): YES